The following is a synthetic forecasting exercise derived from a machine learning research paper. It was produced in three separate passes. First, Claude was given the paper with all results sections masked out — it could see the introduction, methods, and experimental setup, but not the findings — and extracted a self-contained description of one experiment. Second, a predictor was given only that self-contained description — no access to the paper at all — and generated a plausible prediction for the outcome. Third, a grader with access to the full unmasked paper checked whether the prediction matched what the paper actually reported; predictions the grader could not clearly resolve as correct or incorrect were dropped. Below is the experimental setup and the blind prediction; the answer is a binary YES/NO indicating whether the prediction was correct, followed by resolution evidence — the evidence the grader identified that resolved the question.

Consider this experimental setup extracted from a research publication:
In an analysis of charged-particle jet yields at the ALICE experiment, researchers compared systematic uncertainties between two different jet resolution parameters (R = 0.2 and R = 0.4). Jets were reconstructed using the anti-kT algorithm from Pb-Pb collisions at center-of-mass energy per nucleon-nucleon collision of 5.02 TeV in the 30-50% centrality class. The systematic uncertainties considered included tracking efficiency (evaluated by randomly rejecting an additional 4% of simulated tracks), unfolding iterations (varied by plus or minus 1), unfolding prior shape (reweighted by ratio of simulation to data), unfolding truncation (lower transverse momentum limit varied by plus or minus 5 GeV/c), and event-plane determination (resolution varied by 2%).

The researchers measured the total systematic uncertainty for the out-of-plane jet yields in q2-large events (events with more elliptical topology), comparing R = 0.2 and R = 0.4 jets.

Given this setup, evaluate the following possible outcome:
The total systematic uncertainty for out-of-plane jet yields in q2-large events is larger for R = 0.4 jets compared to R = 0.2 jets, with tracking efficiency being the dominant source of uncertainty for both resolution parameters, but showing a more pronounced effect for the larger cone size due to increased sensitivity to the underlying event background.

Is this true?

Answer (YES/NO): NO